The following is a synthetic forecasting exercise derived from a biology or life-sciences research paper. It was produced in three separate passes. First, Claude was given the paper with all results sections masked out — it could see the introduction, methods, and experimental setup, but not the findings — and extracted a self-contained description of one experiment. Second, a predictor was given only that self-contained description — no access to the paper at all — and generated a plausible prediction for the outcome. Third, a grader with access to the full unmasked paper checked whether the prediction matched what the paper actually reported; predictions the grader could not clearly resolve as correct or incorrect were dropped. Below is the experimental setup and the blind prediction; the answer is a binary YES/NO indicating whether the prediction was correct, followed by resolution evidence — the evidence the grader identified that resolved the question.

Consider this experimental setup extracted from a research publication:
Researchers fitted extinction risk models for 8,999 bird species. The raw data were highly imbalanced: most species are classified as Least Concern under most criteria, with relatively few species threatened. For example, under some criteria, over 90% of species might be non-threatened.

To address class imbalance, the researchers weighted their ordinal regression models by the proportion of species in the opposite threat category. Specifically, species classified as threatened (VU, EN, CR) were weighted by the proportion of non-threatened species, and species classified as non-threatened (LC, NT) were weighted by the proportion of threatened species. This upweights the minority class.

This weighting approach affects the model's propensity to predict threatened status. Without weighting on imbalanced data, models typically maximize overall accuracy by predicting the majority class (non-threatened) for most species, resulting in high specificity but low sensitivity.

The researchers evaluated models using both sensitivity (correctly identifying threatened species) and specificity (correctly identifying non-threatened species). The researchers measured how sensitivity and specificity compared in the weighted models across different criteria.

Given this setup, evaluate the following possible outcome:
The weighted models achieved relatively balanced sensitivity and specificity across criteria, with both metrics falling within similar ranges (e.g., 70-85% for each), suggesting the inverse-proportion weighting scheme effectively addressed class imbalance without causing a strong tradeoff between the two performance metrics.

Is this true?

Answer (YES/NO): NO